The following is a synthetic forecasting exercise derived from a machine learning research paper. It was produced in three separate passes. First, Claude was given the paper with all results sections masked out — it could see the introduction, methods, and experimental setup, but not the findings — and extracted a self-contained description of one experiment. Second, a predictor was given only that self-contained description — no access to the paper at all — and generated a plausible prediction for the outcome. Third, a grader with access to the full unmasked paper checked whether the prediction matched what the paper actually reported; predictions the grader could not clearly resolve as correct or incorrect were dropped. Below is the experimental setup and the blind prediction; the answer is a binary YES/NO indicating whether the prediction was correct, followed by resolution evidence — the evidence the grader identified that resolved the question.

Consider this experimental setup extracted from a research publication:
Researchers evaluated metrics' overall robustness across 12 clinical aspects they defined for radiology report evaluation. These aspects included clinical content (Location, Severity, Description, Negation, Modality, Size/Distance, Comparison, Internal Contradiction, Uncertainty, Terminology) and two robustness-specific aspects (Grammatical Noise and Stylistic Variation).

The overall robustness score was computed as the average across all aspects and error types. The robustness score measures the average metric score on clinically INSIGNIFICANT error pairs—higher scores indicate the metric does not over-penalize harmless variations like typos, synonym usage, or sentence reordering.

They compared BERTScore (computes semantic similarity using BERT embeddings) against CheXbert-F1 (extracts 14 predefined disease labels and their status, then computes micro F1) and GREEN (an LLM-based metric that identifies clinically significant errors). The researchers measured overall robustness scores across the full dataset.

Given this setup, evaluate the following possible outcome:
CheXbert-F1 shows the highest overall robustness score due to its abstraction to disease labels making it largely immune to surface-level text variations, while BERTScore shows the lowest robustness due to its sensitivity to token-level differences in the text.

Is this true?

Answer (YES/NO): NO